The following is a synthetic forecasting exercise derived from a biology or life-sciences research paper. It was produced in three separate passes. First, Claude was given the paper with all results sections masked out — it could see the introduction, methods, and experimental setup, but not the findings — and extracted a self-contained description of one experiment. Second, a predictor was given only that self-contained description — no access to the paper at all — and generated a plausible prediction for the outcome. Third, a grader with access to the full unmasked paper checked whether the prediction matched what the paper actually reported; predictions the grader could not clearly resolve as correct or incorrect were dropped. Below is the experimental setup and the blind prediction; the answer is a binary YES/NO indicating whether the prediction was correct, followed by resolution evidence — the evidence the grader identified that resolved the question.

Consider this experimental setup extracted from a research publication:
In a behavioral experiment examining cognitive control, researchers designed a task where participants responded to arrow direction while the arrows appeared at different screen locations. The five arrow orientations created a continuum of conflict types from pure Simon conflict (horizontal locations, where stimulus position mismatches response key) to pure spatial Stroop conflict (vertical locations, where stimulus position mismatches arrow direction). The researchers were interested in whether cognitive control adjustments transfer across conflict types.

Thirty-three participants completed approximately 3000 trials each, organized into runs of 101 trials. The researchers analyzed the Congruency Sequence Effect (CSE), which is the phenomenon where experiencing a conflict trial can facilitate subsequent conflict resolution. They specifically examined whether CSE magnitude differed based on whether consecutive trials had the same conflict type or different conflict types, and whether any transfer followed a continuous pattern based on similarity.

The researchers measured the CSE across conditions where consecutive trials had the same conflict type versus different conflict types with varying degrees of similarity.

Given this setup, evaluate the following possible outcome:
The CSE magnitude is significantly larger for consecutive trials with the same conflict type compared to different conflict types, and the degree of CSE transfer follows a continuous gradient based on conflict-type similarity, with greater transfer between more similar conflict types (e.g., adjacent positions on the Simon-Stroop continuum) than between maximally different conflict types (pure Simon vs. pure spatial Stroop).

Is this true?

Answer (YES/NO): YES